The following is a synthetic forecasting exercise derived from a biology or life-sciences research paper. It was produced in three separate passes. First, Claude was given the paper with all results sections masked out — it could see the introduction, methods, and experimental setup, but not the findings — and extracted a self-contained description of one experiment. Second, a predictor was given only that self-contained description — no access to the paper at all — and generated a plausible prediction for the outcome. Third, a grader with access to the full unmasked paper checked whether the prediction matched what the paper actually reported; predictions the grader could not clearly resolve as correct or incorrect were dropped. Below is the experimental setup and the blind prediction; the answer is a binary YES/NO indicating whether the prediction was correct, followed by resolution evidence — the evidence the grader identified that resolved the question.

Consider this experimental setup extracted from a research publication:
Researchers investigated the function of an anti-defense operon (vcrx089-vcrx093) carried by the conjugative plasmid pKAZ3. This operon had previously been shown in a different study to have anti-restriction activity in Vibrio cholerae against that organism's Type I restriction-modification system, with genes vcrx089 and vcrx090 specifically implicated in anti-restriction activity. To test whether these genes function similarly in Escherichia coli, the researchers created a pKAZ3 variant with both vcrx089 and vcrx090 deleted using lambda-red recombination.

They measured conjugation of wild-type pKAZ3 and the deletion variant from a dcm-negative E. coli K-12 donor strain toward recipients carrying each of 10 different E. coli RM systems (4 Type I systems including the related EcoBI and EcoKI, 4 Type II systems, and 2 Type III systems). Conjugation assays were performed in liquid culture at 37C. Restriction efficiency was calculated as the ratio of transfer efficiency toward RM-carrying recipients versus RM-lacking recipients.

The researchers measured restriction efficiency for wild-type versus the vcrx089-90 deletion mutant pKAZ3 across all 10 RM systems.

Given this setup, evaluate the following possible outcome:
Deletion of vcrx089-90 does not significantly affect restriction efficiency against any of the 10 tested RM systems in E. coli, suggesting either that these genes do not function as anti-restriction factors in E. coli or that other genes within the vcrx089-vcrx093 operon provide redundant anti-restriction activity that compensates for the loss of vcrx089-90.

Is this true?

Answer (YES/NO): NO